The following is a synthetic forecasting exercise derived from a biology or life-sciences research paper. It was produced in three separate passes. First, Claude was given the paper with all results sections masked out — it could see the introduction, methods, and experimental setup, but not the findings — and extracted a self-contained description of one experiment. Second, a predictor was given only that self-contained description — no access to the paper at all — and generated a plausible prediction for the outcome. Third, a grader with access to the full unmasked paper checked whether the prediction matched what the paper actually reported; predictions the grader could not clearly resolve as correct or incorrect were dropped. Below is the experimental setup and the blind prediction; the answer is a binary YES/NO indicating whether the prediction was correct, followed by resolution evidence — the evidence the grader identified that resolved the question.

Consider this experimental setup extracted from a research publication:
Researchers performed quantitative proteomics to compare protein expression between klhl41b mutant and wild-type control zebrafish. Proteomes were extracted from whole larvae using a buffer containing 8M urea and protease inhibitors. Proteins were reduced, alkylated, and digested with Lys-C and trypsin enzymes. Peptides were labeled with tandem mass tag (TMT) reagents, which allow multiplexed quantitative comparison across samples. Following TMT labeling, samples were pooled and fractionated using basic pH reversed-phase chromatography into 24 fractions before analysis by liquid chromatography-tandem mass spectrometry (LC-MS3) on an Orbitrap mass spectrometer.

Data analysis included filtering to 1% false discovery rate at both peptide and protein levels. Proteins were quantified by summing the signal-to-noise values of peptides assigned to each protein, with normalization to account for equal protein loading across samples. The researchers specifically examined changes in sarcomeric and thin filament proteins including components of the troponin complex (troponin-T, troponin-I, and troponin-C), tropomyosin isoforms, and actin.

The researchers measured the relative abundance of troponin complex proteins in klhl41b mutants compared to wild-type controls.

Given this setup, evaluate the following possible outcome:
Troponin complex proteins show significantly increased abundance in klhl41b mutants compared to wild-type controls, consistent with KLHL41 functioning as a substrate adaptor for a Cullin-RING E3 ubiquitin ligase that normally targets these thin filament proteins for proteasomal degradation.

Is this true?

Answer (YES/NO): NO